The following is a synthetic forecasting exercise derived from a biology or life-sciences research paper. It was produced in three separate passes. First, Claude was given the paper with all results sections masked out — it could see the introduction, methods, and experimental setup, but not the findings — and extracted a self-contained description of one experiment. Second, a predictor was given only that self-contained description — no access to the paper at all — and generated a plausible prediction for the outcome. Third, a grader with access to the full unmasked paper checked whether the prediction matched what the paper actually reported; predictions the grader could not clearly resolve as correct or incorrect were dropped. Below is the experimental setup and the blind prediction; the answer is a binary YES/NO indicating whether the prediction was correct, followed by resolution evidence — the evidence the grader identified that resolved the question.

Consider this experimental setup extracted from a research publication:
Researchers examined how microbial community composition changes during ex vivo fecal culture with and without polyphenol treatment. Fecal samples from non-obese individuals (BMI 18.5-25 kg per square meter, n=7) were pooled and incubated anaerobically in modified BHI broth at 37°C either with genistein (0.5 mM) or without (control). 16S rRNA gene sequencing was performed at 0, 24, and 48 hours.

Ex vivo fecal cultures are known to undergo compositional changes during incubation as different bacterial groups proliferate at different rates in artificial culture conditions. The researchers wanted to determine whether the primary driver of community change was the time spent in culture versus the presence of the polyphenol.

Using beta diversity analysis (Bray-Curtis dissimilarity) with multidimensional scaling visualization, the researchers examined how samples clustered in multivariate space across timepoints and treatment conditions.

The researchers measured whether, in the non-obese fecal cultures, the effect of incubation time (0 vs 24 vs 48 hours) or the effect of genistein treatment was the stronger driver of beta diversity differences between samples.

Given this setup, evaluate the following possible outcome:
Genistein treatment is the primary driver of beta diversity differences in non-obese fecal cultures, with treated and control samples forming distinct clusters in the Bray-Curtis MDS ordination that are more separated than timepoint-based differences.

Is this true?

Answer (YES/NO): NO